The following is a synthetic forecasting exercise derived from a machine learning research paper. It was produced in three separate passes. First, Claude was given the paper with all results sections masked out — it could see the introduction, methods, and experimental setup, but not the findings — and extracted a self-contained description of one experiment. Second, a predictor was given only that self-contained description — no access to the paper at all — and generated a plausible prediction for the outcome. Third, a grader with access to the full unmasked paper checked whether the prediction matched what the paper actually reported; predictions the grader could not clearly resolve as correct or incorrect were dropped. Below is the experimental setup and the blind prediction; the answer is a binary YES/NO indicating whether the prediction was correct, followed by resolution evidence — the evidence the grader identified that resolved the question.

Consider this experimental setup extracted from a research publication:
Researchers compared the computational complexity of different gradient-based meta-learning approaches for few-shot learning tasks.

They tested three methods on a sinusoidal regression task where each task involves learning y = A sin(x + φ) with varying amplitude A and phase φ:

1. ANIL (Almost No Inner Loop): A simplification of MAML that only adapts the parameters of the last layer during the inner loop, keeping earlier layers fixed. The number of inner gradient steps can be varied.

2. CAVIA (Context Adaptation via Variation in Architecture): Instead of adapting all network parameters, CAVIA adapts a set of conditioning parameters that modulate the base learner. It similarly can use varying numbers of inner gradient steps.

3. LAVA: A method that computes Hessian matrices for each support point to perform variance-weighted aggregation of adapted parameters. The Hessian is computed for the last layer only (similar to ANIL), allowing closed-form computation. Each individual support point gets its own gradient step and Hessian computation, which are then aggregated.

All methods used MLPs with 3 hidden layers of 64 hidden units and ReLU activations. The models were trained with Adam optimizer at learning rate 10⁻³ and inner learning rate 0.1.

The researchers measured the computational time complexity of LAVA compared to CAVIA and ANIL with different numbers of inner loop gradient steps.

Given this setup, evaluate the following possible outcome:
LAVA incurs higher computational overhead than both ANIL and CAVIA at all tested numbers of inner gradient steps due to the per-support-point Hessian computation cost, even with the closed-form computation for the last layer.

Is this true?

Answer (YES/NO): NO